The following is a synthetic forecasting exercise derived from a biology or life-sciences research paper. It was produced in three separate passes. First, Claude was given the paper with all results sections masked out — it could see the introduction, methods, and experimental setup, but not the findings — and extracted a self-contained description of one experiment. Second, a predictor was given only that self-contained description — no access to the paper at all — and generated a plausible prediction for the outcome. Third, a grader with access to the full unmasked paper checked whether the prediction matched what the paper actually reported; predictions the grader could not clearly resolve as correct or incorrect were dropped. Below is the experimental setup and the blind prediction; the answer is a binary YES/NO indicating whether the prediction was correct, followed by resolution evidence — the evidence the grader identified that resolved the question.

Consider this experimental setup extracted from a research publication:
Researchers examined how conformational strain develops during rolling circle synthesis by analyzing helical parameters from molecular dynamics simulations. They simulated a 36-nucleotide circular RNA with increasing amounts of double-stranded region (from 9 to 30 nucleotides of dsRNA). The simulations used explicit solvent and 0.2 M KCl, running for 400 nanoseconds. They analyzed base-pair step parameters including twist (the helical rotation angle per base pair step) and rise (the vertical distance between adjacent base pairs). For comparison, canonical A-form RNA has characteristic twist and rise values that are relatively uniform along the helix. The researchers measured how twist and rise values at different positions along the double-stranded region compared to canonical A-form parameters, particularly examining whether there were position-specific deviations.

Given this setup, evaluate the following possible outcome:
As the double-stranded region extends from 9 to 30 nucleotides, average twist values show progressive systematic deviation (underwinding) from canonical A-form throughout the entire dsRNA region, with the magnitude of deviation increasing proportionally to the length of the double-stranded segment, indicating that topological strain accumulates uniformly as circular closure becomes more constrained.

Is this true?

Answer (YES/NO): NO